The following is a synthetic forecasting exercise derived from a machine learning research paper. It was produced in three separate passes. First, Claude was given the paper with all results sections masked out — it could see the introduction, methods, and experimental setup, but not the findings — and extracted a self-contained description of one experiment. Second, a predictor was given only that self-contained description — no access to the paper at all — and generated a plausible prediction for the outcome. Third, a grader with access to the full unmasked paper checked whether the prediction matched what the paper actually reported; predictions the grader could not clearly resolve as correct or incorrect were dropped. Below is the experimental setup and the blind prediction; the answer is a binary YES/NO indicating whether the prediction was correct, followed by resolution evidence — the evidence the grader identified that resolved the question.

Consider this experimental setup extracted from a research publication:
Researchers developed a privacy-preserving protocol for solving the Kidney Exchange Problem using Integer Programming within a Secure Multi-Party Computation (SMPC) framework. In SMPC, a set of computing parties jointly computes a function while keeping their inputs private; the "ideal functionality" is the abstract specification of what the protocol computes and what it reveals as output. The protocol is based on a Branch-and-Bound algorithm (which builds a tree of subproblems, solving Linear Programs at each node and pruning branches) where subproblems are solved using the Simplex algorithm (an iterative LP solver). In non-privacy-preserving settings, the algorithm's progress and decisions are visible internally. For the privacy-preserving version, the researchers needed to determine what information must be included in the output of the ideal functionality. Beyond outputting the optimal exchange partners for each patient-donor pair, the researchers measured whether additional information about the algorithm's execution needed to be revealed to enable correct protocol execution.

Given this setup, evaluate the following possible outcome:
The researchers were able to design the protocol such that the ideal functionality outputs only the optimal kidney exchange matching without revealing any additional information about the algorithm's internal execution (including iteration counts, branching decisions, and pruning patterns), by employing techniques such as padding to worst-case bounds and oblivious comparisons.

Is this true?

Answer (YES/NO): NO